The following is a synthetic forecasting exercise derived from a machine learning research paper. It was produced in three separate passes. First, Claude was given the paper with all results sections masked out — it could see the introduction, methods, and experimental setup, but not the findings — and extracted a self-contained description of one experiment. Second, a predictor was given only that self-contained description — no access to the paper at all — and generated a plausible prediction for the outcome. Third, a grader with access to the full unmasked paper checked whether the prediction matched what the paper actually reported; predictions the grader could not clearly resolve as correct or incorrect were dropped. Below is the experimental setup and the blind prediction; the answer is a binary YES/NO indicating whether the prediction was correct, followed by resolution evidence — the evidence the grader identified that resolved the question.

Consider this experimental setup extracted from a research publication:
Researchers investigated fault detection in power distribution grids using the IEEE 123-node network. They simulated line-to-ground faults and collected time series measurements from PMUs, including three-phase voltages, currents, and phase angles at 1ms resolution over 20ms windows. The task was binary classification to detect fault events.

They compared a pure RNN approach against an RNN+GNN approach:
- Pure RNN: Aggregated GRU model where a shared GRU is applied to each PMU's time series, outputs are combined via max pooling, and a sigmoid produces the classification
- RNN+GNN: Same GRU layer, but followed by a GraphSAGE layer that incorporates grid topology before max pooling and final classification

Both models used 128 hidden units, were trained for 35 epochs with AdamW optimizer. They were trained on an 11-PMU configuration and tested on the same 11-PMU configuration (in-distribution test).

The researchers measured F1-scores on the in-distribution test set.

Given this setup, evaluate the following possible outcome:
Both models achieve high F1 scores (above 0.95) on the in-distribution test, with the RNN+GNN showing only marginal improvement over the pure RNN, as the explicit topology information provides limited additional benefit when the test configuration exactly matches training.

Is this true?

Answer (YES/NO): YES